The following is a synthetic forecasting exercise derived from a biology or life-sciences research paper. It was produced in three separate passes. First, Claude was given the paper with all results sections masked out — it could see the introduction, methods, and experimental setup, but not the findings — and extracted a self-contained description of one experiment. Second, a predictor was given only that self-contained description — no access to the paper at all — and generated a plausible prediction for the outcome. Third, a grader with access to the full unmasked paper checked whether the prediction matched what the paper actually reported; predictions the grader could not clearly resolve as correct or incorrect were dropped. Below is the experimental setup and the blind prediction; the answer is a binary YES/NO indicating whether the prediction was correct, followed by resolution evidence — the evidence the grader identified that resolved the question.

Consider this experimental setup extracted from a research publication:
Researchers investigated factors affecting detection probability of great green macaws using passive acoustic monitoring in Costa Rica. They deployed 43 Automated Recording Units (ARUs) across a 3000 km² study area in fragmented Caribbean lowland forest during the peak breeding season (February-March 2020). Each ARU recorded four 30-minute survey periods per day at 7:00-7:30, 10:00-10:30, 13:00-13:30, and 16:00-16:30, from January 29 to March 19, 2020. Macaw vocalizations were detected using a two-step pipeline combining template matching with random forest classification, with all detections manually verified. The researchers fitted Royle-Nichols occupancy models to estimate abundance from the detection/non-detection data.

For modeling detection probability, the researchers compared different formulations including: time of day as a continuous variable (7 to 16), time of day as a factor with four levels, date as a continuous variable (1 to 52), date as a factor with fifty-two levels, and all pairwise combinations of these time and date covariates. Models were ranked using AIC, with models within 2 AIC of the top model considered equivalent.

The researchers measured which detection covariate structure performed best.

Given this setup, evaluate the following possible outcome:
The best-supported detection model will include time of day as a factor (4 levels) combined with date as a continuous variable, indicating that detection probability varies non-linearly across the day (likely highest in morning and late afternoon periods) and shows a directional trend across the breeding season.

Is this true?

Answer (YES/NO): NO